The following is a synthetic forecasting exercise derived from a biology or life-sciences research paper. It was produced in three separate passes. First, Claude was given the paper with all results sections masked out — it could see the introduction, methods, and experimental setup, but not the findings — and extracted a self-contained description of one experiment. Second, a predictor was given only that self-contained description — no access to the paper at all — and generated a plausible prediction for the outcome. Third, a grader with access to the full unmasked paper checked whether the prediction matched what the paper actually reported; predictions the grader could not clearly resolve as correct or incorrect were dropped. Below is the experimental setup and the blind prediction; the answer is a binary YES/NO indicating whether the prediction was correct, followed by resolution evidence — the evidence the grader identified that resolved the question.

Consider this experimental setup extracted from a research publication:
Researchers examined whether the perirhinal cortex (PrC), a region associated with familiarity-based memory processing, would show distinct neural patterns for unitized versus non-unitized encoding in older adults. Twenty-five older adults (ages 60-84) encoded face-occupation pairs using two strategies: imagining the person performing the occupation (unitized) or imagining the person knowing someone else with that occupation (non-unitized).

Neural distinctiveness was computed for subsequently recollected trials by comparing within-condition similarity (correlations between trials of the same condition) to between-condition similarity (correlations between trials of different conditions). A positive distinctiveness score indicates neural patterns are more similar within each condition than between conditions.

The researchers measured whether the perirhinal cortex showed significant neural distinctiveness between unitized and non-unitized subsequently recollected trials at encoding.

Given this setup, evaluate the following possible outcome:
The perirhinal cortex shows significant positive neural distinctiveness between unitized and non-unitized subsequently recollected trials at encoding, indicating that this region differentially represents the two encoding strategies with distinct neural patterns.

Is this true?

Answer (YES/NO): YES